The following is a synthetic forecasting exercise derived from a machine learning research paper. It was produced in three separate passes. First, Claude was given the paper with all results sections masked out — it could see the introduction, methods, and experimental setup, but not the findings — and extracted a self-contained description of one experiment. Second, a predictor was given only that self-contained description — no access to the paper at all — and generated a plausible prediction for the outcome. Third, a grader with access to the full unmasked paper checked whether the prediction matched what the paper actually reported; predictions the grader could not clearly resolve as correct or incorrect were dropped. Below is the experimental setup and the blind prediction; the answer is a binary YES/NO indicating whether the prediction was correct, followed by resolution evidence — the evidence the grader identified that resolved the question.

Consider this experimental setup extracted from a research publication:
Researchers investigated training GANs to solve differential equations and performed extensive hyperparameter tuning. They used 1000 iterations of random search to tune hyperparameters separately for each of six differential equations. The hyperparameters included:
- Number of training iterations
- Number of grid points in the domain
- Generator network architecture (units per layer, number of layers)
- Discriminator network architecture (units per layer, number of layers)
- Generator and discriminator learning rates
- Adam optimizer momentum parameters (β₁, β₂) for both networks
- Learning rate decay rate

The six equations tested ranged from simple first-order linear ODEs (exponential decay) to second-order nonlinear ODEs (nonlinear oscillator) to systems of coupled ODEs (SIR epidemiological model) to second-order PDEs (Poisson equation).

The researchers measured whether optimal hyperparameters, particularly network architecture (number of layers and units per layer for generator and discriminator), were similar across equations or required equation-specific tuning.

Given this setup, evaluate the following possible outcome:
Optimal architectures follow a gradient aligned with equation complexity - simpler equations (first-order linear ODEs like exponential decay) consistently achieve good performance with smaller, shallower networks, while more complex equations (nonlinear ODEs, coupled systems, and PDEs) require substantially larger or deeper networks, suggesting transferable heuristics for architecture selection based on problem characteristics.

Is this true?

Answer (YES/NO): NO